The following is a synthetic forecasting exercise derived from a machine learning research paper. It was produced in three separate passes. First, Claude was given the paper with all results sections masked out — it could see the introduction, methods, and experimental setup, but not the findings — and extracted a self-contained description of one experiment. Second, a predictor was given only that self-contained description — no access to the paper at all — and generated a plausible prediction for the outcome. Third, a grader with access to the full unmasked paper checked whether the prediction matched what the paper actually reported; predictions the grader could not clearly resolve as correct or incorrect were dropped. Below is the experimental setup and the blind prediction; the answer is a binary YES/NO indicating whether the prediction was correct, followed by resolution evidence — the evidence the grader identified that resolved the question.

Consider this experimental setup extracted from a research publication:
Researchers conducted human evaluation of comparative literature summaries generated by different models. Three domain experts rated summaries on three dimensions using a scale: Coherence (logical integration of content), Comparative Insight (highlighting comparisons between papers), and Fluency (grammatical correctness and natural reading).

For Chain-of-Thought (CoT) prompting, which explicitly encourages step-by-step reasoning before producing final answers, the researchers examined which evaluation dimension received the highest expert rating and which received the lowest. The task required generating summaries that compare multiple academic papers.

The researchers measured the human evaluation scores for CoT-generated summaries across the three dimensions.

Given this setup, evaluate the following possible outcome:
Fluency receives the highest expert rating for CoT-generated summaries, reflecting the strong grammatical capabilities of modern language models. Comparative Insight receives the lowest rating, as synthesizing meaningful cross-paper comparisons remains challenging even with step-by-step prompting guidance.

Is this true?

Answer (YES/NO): YES